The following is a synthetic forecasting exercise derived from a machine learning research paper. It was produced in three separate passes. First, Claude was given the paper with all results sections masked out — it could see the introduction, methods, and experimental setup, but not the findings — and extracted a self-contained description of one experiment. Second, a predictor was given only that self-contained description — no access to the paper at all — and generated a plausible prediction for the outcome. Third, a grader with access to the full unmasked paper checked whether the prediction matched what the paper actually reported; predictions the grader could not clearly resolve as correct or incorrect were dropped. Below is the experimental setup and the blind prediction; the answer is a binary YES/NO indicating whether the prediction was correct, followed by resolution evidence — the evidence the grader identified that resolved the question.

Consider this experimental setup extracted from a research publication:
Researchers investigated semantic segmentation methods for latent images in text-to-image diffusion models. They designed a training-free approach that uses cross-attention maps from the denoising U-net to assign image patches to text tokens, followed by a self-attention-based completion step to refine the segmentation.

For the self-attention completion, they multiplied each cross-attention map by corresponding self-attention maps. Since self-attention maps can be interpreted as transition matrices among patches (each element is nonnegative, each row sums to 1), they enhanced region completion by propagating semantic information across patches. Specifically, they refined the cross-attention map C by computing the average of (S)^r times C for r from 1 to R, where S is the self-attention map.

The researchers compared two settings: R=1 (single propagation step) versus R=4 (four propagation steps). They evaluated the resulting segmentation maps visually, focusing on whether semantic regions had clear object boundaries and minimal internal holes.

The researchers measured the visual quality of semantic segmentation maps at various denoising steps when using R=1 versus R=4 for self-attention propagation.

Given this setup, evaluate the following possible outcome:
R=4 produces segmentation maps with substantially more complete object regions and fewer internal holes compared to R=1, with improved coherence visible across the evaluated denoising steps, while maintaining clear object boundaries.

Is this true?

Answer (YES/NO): NO